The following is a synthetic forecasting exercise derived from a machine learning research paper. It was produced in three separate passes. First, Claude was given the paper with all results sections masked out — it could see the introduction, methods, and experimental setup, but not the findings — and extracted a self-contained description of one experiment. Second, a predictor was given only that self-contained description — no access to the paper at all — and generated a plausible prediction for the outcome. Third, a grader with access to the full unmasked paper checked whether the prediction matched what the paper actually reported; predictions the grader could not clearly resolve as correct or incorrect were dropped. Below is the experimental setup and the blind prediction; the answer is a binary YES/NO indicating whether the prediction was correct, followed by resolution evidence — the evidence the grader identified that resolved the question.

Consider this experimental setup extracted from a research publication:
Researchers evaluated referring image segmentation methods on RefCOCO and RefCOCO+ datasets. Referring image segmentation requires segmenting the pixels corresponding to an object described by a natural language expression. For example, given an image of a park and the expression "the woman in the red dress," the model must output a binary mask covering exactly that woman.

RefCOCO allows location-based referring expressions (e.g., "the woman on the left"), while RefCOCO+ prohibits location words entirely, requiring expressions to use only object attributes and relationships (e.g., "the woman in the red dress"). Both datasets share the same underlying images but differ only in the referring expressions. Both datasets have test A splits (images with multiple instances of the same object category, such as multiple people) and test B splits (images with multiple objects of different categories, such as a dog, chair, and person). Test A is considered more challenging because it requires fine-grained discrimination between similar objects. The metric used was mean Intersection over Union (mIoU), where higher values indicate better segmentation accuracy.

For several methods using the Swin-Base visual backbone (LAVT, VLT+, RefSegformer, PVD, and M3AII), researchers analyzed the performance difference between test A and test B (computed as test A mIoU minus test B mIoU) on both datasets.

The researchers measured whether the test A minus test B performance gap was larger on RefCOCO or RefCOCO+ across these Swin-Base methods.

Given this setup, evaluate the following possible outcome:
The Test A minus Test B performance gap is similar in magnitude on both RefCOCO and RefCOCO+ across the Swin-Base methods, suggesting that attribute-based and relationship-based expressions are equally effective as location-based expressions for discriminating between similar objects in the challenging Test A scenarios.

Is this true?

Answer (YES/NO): NO